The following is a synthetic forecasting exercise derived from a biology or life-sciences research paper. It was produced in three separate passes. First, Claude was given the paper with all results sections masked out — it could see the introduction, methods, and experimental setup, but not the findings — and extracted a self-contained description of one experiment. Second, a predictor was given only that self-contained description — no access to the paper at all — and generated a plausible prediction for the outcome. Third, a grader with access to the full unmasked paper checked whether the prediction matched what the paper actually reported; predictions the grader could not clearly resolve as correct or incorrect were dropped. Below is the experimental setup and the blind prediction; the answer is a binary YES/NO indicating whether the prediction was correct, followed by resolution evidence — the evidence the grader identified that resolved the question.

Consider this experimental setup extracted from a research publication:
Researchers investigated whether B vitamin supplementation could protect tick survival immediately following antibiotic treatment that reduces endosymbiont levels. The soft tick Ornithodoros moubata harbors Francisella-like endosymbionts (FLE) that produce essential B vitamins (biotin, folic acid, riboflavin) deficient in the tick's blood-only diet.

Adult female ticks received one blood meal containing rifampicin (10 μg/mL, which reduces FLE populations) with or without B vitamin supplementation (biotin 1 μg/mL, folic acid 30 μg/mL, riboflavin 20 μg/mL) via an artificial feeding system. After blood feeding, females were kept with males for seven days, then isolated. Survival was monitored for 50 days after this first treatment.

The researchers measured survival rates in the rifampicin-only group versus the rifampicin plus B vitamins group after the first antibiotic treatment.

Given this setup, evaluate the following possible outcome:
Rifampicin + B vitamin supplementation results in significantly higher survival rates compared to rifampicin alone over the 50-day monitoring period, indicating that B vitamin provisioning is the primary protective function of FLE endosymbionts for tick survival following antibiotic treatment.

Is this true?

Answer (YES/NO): NO